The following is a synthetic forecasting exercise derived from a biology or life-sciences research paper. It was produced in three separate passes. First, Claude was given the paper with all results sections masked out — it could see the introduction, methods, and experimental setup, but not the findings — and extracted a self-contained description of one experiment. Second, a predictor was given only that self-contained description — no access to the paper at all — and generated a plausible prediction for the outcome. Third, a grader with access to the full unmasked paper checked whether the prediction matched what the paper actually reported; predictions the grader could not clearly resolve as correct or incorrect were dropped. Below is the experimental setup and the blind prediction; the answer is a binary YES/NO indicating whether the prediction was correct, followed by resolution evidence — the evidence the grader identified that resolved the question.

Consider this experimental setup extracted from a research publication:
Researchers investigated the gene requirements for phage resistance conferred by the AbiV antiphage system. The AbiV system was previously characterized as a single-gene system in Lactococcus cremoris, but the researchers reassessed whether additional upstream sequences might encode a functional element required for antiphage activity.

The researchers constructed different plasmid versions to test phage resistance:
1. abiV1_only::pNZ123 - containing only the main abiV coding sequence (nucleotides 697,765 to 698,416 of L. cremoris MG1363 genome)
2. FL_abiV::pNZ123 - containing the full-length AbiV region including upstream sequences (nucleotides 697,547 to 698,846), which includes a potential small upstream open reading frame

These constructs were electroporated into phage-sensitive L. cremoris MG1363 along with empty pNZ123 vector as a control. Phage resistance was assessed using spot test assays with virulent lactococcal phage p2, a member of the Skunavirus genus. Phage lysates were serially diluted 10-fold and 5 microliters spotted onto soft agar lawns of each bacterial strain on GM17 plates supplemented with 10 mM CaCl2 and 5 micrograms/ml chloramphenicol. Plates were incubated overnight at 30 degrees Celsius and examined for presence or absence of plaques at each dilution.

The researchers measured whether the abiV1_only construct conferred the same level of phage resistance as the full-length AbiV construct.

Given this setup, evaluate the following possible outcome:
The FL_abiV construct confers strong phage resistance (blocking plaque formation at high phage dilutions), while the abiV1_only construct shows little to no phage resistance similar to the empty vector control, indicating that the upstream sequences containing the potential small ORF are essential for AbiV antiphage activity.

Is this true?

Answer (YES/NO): YES